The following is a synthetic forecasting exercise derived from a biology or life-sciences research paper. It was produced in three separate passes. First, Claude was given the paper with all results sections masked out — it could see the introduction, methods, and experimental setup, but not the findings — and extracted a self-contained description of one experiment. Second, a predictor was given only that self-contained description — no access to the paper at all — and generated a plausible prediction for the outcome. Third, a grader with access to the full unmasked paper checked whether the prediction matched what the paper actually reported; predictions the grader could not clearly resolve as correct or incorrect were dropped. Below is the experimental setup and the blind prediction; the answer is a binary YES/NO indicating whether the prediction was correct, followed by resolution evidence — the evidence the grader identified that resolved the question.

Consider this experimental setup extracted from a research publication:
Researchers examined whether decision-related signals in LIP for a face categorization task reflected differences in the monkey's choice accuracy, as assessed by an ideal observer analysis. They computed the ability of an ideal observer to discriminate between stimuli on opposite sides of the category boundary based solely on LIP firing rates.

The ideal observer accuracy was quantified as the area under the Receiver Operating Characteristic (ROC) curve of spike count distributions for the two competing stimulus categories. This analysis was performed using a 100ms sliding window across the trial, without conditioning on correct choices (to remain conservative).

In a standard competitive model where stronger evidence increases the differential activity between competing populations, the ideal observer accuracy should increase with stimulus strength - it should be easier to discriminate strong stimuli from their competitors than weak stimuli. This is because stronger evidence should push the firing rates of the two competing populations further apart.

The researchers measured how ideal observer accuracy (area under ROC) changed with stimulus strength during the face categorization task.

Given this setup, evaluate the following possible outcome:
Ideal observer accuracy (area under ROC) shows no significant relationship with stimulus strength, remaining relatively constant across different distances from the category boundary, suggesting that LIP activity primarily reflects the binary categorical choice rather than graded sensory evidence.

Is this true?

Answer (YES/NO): NO